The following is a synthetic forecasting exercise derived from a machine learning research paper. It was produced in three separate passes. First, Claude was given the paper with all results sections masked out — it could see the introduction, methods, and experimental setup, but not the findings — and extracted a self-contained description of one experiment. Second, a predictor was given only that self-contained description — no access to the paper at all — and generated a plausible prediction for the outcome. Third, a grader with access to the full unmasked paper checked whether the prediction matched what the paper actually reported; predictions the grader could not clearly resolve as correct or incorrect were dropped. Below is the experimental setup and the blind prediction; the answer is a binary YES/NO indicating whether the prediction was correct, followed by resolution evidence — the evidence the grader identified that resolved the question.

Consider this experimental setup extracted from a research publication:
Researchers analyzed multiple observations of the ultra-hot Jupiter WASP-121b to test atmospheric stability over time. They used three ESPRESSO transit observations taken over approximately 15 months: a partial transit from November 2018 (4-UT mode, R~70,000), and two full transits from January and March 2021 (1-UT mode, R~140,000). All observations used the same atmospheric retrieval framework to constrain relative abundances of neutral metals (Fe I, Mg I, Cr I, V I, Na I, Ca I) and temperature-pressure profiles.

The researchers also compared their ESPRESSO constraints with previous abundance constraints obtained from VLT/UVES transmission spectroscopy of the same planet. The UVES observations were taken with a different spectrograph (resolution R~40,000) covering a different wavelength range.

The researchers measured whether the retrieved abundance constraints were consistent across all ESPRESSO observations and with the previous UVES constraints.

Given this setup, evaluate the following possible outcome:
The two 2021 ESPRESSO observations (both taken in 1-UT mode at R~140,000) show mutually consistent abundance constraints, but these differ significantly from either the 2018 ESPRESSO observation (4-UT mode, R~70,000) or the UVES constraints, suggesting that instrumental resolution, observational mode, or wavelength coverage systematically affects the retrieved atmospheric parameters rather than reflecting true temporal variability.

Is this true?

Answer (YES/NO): NO